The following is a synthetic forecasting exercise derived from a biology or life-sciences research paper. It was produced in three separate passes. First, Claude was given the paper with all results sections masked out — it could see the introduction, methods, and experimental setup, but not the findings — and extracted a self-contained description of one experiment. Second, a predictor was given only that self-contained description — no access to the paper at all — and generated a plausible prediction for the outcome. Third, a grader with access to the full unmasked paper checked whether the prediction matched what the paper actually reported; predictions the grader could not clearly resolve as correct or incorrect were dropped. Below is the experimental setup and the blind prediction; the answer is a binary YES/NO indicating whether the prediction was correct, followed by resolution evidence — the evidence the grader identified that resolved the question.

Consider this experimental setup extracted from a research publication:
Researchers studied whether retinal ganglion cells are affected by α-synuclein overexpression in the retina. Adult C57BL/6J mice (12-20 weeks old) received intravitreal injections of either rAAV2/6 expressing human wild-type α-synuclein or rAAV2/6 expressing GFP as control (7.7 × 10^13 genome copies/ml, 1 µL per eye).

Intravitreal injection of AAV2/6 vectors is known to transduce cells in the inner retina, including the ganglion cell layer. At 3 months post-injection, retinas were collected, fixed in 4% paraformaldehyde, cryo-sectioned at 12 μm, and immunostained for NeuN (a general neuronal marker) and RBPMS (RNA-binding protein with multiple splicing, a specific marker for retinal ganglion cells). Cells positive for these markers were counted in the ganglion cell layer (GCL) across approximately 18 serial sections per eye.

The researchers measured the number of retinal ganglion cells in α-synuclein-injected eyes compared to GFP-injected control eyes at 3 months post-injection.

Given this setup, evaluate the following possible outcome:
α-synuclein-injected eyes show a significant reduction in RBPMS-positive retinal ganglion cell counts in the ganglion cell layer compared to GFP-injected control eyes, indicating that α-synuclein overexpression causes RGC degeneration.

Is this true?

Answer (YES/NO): YES